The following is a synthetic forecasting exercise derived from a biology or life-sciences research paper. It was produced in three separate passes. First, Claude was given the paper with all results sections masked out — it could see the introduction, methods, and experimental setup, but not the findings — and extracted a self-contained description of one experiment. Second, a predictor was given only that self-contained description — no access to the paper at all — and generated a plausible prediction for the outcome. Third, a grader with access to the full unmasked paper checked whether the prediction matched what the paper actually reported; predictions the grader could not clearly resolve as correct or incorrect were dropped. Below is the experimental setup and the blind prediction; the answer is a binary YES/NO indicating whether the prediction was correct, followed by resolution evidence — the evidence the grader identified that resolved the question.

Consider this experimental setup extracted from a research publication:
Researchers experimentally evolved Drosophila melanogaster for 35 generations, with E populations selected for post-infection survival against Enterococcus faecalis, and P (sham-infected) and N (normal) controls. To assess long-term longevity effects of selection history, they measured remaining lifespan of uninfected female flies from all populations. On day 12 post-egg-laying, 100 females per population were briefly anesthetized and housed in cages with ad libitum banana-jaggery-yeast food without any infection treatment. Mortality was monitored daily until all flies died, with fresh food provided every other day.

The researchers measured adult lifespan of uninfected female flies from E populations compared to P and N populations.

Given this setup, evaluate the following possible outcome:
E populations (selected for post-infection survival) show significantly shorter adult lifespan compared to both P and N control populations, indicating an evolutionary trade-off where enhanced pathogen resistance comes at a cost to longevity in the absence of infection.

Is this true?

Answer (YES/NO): NO